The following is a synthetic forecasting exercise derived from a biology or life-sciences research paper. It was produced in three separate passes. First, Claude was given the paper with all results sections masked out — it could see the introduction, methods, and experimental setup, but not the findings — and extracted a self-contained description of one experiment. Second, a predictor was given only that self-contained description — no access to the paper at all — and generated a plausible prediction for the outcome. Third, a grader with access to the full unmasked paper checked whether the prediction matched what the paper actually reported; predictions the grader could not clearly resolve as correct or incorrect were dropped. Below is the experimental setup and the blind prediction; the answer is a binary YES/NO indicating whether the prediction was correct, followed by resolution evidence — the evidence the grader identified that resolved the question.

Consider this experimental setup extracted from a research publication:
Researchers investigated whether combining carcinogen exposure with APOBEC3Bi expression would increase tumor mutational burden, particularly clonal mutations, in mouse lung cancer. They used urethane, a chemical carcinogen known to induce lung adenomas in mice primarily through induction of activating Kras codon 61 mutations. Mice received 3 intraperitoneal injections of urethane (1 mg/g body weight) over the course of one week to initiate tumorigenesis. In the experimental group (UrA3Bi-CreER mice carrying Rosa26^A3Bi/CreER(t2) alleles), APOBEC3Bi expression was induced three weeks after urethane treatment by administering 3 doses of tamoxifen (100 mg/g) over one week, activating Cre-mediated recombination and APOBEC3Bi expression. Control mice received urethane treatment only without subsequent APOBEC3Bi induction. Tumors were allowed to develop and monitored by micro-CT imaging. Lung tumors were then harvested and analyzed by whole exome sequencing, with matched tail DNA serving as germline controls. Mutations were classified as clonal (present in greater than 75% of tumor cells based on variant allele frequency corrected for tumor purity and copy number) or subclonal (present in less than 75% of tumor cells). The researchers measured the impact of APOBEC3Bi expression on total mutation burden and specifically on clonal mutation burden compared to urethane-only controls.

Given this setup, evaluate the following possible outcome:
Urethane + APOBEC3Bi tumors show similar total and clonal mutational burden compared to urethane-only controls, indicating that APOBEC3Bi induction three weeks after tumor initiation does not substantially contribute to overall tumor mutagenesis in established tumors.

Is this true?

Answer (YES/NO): NO